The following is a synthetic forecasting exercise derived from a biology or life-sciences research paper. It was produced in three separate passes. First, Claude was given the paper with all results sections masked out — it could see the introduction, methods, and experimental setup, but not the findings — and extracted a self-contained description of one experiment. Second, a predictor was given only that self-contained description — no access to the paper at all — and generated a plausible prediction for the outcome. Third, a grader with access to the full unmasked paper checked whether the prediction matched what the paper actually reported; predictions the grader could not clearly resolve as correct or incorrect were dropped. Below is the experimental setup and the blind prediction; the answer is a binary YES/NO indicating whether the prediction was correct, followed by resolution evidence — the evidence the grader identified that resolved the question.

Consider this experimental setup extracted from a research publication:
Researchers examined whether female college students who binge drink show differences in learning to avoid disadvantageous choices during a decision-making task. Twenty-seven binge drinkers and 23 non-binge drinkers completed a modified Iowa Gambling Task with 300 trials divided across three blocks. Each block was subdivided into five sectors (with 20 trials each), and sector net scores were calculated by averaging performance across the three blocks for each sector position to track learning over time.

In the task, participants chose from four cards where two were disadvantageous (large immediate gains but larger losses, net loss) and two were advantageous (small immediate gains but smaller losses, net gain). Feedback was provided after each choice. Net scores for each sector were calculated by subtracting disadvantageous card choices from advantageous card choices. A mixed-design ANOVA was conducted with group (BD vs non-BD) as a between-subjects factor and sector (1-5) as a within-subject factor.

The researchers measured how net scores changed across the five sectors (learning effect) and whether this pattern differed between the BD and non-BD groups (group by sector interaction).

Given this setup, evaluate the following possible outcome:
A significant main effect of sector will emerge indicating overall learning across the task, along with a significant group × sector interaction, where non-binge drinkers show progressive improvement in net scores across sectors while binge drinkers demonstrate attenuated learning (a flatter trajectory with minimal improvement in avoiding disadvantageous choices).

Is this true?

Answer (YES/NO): NO